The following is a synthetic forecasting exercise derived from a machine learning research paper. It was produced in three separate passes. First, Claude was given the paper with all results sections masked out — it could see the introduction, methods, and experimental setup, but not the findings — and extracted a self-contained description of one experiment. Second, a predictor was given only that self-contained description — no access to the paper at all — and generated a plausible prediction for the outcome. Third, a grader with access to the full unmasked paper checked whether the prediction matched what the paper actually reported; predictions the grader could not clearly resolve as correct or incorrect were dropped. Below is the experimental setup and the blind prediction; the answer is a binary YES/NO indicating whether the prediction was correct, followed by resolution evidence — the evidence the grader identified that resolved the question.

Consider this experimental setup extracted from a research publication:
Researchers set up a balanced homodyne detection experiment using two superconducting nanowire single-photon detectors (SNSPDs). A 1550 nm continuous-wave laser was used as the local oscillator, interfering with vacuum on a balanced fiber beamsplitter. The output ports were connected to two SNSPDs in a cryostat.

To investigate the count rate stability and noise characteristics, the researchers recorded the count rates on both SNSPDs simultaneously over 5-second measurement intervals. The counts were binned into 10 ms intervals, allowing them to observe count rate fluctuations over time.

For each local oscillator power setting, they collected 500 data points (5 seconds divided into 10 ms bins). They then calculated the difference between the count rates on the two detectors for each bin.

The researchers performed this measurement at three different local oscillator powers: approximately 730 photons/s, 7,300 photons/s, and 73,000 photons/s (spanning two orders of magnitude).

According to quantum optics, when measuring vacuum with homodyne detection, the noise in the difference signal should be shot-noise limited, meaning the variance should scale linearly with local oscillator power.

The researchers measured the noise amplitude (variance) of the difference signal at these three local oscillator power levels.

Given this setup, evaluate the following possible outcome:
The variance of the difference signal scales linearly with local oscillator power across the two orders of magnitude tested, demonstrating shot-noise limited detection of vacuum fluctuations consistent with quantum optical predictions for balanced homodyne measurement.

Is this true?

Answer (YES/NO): YES